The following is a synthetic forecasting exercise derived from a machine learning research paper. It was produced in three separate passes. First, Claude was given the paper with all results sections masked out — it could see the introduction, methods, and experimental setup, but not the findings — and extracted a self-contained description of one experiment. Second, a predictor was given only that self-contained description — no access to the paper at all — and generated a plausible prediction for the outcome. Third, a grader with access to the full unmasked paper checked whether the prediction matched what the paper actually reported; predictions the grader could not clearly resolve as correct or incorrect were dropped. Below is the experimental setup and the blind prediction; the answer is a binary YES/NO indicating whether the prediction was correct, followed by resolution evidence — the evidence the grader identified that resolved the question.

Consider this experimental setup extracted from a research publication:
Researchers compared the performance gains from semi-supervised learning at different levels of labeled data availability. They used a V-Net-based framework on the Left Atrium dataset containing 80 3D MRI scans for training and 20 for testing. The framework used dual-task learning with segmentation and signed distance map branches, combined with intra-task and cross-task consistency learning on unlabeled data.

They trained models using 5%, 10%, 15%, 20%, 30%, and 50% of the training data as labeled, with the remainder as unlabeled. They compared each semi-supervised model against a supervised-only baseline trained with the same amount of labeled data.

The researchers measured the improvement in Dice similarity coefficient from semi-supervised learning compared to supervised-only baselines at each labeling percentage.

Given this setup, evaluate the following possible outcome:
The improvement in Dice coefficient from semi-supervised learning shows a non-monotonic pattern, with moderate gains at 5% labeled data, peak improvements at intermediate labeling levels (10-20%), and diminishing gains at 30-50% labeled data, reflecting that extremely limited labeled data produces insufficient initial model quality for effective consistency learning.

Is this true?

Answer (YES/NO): NO